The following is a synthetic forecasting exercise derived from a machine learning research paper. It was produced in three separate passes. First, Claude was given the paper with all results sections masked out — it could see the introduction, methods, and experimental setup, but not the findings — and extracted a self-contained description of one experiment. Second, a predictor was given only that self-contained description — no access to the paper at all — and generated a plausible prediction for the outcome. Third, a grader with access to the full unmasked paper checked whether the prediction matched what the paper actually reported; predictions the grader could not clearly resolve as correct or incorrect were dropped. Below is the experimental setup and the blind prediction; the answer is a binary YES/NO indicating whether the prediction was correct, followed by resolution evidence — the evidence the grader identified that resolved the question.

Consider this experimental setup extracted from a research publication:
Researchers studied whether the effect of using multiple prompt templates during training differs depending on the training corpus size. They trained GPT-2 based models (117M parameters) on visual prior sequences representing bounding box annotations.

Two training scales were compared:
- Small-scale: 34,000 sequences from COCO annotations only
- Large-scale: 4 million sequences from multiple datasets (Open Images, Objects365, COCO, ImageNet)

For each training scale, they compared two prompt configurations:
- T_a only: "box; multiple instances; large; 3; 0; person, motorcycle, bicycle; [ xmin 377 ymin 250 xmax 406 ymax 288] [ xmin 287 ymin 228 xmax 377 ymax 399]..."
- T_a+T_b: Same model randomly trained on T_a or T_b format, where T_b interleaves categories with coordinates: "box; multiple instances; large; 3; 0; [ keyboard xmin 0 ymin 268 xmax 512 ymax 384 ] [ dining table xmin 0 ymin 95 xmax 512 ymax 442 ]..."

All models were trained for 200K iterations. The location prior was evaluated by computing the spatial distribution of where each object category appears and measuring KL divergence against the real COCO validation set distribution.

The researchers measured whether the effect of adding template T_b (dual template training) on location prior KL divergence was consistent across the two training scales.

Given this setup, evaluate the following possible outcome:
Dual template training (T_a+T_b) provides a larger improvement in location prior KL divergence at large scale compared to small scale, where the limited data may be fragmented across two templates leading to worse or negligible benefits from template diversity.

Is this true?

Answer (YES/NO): NO